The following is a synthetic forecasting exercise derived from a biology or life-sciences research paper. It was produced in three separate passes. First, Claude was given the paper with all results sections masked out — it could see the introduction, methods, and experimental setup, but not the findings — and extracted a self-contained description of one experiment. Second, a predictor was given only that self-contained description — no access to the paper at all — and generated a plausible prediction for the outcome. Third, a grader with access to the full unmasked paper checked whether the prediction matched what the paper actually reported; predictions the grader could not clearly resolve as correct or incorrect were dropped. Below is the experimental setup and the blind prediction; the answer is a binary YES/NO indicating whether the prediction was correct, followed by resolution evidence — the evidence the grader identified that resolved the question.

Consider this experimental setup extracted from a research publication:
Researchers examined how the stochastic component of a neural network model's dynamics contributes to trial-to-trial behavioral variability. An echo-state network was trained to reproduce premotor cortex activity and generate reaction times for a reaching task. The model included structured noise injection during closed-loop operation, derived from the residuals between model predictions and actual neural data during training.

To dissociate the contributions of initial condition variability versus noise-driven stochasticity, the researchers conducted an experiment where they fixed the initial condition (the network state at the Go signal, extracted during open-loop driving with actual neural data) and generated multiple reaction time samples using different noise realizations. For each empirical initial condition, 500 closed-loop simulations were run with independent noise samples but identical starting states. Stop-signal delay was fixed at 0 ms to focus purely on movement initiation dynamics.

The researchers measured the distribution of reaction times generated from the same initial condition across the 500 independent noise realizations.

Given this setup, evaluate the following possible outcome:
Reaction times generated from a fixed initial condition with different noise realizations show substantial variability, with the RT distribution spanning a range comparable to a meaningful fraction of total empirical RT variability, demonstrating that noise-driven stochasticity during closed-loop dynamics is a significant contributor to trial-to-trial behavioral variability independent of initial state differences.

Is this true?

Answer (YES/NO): NO